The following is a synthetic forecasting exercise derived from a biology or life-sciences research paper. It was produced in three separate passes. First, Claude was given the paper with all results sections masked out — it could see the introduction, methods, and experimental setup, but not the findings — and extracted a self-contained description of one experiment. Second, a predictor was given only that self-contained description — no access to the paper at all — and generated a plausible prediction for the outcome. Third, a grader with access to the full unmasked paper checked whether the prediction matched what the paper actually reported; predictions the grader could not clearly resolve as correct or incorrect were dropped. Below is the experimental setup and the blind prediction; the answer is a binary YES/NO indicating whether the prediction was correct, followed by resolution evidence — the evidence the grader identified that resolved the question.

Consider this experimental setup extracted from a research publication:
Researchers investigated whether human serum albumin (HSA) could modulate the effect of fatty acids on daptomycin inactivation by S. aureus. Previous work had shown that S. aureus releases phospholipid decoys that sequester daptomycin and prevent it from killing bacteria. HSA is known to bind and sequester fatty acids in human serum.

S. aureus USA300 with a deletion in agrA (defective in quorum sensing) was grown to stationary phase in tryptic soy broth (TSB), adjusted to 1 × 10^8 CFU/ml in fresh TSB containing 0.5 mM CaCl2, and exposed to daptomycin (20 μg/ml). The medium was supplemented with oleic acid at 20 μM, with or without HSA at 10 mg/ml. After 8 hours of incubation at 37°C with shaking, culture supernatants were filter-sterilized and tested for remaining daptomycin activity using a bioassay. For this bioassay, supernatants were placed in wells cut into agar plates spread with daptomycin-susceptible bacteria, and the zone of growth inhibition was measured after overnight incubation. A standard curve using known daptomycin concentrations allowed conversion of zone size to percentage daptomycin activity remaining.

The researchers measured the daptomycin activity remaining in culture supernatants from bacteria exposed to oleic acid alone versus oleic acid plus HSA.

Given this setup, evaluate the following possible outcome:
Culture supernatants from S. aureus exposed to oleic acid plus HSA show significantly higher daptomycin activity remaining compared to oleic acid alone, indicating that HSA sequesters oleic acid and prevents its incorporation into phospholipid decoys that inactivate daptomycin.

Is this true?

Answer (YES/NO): YES